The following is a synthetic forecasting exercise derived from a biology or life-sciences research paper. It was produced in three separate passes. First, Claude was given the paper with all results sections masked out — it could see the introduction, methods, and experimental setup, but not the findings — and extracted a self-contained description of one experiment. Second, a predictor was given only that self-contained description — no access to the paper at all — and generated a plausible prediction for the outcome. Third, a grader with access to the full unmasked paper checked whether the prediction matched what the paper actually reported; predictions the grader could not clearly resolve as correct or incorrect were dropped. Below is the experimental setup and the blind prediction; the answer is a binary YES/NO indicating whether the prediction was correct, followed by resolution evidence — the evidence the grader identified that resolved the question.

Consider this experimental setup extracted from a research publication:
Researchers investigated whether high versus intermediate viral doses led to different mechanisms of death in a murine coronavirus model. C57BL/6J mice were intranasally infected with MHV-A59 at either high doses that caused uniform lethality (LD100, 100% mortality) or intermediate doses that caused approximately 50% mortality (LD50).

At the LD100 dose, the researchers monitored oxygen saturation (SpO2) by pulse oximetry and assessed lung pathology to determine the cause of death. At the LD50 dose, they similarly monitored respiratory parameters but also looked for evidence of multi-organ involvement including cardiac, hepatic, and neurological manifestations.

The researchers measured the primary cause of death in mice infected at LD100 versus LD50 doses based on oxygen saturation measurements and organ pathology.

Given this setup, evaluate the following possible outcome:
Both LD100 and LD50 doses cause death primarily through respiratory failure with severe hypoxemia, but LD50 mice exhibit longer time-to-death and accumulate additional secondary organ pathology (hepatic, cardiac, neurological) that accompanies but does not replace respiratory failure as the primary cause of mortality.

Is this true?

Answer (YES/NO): NO